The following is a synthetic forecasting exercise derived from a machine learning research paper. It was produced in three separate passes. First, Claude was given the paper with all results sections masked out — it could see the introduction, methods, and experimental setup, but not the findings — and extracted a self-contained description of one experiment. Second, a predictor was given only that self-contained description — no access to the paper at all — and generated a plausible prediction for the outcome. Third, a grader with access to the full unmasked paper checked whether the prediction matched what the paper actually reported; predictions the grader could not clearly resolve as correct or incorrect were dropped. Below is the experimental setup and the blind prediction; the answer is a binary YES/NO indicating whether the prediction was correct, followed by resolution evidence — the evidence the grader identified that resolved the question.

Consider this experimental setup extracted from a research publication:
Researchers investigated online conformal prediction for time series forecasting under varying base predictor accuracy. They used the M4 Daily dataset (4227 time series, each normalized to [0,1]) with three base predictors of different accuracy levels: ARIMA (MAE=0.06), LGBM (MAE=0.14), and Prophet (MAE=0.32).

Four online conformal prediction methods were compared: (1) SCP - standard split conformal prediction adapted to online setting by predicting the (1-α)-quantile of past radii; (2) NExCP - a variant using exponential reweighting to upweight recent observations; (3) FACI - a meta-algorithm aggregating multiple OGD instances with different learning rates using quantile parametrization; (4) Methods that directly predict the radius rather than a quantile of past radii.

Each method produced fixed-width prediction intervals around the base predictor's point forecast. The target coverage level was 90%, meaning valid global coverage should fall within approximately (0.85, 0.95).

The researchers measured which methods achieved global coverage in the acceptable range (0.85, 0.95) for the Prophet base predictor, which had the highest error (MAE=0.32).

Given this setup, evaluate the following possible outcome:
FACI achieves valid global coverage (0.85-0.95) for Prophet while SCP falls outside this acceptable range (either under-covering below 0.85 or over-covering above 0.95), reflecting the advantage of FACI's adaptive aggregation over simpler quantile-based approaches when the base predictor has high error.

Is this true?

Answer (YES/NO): NO